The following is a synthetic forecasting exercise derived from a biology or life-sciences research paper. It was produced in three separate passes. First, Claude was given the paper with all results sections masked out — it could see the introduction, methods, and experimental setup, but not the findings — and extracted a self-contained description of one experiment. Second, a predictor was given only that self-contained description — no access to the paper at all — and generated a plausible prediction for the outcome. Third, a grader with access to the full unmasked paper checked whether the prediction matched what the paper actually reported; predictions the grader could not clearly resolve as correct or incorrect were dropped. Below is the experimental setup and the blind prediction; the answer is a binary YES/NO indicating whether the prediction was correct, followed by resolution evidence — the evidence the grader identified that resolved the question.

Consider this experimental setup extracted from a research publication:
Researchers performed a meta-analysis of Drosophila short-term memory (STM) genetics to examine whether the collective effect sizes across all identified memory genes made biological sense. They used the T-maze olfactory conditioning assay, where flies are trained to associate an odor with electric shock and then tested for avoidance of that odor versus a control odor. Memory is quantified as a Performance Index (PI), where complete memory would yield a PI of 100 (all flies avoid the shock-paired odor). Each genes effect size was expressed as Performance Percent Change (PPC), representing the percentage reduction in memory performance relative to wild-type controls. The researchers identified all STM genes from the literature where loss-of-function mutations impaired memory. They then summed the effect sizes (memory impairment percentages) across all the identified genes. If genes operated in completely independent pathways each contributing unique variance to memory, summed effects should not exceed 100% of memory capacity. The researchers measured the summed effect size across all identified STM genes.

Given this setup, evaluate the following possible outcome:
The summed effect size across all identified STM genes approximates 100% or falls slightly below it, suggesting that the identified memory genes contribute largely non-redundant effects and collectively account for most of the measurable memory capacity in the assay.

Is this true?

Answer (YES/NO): NO